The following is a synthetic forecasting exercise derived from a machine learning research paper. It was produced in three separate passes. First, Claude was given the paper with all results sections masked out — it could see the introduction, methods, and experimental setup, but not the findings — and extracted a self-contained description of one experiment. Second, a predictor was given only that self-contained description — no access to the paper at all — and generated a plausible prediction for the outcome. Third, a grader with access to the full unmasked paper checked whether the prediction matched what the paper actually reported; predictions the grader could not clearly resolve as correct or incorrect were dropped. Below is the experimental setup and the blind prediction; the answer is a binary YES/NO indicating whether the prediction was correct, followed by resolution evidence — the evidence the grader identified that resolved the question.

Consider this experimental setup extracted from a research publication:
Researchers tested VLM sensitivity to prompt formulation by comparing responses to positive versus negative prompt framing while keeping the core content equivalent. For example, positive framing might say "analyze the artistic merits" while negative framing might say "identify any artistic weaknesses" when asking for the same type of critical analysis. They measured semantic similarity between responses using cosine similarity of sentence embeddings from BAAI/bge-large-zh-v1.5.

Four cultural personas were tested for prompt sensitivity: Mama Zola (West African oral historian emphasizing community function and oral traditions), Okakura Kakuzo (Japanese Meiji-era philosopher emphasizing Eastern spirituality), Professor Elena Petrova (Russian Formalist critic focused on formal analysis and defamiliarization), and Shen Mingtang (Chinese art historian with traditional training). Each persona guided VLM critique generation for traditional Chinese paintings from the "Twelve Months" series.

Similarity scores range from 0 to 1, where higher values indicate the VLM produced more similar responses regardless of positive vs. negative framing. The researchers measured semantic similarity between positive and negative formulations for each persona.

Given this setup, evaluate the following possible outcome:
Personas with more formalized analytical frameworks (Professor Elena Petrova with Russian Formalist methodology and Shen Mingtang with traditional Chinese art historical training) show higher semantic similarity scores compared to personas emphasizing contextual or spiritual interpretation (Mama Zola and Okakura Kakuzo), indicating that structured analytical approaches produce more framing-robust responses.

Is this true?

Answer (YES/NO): NO